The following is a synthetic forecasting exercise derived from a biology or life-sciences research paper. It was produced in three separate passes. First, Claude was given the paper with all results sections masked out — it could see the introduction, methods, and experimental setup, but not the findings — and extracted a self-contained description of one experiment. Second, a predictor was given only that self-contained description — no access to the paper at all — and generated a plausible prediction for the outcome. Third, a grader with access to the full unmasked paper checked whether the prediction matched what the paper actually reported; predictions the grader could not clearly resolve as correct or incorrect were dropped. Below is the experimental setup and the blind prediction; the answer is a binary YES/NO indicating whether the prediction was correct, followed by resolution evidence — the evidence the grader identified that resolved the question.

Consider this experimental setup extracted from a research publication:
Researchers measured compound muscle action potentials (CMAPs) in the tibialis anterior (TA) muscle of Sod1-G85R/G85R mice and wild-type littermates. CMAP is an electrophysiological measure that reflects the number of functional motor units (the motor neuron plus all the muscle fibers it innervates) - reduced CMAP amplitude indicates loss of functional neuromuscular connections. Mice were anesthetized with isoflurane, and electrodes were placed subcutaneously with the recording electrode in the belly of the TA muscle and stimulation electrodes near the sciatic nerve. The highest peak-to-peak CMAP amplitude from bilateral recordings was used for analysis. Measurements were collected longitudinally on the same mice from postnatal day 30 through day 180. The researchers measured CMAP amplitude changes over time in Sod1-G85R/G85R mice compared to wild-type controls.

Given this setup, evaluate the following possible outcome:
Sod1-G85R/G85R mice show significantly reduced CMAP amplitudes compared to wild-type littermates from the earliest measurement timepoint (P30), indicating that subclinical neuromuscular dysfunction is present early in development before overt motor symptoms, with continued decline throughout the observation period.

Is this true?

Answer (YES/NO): NO